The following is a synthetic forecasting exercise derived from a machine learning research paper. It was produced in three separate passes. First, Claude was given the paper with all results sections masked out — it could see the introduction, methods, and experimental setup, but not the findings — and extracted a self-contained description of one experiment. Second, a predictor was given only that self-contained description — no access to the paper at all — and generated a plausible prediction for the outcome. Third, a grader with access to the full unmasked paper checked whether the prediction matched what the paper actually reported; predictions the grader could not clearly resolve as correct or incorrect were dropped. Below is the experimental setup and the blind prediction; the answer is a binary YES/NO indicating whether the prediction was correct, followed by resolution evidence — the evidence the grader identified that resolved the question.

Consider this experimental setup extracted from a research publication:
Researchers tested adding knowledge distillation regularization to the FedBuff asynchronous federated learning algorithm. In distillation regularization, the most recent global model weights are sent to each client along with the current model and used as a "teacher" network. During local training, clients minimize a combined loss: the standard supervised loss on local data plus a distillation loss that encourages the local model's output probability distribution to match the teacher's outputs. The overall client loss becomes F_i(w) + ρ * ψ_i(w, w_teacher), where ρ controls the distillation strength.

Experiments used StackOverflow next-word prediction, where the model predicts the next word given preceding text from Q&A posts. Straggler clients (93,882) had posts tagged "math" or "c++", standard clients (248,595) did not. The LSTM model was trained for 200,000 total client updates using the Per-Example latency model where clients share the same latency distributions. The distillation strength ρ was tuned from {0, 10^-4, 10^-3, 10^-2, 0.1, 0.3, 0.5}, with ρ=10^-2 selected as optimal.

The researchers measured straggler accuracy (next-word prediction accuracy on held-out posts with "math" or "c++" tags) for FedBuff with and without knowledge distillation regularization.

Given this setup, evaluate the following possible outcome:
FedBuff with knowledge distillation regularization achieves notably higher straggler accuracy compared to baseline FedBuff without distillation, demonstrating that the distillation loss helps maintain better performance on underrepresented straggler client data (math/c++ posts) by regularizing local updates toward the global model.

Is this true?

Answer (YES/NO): NO